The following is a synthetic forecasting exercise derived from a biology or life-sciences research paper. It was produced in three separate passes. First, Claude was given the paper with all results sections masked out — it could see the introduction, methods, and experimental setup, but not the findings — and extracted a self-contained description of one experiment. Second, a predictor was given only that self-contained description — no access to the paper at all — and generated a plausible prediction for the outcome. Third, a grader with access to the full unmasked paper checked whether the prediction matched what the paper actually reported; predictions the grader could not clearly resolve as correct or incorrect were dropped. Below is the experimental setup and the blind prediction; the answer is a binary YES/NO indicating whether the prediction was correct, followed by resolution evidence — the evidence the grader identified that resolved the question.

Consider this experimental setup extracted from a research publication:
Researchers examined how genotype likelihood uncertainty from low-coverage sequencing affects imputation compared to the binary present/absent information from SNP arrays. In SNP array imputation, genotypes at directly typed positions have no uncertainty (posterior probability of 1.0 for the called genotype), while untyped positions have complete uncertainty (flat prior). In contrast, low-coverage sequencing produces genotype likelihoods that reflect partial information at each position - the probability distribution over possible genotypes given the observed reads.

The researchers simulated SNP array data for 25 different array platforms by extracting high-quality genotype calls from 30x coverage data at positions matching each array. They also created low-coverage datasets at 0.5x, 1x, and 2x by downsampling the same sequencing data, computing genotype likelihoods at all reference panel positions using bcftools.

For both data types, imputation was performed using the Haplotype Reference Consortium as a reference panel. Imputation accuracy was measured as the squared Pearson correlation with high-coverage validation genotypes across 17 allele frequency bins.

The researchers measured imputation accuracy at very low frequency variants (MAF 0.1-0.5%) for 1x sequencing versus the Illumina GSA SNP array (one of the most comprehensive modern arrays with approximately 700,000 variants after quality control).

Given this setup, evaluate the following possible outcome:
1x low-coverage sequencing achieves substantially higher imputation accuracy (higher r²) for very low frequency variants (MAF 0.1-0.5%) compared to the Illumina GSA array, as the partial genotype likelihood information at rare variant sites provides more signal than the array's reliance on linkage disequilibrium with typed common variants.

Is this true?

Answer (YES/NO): YES